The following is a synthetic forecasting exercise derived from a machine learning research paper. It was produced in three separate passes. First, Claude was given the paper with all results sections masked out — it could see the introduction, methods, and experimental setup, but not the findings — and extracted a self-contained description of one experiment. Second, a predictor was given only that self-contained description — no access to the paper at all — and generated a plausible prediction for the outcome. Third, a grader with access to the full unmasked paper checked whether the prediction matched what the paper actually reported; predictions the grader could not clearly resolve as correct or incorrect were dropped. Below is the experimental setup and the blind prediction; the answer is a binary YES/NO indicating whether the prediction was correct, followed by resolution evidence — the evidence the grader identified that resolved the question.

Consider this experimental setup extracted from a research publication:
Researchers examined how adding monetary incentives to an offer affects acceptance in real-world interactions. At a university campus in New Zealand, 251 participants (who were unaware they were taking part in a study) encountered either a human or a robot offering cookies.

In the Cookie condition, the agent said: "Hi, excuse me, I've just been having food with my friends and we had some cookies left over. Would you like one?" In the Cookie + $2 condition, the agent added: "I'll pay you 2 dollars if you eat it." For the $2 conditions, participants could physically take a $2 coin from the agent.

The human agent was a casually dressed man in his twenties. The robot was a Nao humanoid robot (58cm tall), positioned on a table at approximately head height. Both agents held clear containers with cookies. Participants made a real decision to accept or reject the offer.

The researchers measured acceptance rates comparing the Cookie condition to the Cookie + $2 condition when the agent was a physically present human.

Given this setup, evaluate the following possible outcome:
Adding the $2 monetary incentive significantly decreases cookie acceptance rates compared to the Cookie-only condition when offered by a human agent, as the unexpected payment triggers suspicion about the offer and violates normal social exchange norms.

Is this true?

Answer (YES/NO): YES